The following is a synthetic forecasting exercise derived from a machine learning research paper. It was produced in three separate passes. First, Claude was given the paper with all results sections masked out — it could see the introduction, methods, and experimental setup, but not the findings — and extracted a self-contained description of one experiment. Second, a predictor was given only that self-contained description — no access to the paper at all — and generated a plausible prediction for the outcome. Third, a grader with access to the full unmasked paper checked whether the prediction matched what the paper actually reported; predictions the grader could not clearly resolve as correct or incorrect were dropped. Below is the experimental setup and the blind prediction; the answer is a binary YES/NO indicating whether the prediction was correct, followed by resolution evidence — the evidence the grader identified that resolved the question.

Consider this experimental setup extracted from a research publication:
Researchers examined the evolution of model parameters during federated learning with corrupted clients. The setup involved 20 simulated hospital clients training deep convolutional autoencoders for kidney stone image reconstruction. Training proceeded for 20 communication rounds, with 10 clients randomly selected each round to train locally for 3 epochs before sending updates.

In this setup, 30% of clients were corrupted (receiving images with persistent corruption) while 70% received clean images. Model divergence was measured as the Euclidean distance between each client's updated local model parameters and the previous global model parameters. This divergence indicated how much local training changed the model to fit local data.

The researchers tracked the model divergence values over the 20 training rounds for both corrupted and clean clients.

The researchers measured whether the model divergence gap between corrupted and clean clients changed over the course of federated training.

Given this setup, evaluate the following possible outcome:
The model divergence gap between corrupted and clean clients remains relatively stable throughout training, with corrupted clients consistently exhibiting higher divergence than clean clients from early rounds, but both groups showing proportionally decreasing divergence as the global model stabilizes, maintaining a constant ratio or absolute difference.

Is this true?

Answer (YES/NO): NO